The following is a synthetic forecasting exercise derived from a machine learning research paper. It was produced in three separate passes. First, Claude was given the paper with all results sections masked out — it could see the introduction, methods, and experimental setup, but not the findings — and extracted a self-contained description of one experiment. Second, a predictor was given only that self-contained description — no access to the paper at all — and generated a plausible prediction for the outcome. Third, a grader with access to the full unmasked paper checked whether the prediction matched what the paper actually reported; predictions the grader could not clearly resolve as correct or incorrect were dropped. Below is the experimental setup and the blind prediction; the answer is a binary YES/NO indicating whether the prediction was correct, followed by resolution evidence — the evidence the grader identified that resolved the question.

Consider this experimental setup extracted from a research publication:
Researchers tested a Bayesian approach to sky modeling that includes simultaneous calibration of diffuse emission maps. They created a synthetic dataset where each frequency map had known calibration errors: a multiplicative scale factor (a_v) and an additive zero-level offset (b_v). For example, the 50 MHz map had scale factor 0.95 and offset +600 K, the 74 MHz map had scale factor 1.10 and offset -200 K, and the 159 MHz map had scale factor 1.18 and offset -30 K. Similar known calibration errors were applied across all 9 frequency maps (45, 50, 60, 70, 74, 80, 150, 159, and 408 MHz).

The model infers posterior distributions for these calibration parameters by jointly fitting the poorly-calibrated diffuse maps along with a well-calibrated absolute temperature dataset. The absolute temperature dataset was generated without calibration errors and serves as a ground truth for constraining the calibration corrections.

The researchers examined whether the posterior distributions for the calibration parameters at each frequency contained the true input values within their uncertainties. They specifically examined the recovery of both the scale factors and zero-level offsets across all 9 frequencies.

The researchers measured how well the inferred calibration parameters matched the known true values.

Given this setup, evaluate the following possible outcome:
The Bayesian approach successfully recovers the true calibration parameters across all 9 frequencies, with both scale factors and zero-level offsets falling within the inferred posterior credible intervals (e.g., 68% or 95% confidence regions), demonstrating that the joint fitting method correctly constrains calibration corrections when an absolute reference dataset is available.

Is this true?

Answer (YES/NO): NO